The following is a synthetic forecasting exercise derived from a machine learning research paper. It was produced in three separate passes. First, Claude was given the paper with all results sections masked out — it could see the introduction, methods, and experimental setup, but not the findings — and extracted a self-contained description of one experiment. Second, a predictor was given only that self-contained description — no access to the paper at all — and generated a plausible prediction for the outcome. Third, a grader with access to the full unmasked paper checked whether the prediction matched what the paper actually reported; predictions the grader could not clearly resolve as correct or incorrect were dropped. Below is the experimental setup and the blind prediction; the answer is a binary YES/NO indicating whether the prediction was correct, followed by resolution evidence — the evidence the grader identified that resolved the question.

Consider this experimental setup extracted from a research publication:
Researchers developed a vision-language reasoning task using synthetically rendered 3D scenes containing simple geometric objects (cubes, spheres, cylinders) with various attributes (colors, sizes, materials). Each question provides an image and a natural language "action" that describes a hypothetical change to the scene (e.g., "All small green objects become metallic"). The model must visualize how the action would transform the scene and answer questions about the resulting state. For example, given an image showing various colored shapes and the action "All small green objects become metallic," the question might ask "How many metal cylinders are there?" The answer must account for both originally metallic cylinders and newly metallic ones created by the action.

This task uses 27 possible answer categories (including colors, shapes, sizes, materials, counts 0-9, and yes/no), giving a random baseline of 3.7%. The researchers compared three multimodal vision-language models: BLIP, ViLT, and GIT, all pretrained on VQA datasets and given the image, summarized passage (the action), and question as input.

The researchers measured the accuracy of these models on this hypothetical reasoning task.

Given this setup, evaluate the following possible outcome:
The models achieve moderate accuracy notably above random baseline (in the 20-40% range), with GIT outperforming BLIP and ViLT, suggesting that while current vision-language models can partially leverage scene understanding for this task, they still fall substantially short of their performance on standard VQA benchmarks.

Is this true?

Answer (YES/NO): NO